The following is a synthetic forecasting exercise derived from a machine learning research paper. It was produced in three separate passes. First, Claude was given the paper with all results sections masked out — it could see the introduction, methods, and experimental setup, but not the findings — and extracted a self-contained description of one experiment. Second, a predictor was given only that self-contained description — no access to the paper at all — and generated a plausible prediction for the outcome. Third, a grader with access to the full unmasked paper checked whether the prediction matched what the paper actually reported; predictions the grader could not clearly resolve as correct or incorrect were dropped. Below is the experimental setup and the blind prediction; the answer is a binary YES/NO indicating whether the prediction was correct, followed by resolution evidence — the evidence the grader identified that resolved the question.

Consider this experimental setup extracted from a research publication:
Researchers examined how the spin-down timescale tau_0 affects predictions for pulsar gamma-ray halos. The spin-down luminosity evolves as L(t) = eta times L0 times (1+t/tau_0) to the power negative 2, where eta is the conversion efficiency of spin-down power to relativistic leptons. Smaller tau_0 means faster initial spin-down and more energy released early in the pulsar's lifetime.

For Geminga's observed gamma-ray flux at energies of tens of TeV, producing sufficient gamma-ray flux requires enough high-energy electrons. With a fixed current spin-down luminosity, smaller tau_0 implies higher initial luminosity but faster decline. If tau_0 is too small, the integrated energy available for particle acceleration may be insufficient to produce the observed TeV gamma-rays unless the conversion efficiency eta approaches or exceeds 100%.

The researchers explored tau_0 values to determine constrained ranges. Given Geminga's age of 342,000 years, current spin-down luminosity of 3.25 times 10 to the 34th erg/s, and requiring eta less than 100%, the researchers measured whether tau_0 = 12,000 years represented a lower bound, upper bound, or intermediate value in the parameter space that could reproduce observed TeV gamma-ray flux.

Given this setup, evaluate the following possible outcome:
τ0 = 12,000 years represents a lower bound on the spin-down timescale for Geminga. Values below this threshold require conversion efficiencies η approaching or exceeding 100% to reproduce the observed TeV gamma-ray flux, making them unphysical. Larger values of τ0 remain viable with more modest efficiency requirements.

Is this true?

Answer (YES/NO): YES